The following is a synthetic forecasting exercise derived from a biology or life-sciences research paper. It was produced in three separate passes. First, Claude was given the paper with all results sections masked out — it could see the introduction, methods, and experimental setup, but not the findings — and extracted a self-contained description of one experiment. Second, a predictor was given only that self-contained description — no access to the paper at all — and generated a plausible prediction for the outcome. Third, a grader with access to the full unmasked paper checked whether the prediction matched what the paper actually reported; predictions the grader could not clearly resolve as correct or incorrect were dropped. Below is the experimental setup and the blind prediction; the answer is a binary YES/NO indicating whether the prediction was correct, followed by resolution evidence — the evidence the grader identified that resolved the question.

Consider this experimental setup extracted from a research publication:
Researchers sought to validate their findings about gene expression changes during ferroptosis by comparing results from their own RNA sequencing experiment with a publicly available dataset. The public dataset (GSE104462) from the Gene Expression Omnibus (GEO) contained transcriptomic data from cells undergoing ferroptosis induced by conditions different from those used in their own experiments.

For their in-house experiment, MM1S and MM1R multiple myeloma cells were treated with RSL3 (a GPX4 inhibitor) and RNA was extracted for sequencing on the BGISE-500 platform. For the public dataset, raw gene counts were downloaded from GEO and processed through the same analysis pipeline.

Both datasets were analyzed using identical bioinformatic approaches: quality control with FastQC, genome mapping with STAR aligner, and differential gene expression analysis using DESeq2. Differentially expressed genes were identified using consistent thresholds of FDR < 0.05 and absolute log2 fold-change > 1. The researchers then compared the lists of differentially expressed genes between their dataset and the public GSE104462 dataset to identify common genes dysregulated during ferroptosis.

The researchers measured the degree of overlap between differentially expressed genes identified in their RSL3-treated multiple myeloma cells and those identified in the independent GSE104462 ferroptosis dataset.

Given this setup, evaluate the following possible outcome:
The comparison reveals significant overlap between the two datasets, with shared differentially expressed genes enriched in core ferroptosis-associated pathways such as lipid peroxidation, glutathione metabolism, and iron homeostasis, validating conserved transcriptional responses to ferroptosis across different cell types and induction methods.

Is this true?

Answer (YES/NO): NO